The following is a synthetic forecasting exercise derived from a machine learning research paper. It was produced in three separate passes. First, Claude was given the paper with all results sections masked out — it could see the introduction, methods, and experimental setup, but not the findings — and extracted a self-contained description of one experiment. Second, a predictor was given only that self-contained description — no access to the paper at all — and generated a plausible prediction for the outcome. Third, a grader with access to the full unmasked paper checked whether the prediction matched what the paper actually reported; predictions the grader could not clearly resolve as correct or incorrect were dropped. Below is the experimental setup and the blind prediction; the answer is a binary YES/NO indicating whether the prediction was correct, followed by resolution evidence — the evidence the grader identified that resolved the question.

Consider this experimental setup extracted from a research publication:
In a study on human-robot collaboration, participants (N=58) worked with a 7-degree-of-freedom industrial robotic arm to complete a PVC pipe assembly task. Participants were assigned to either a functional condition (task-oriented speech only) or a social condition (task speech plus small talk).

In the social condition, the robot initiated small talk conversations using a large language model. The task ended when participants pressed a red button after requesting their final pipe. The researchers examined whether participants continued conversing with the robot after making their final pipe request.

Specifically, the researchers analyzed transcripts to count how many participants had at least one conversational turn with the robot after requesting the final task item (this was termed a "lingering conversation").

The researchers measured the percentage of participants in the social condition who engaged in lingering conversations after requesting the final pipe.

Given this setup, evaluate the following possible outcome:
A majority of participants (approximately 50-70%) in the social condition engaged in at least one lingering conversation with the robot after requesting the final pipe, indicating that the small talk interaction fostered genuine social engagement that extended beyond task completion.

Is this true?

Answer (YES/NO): NO